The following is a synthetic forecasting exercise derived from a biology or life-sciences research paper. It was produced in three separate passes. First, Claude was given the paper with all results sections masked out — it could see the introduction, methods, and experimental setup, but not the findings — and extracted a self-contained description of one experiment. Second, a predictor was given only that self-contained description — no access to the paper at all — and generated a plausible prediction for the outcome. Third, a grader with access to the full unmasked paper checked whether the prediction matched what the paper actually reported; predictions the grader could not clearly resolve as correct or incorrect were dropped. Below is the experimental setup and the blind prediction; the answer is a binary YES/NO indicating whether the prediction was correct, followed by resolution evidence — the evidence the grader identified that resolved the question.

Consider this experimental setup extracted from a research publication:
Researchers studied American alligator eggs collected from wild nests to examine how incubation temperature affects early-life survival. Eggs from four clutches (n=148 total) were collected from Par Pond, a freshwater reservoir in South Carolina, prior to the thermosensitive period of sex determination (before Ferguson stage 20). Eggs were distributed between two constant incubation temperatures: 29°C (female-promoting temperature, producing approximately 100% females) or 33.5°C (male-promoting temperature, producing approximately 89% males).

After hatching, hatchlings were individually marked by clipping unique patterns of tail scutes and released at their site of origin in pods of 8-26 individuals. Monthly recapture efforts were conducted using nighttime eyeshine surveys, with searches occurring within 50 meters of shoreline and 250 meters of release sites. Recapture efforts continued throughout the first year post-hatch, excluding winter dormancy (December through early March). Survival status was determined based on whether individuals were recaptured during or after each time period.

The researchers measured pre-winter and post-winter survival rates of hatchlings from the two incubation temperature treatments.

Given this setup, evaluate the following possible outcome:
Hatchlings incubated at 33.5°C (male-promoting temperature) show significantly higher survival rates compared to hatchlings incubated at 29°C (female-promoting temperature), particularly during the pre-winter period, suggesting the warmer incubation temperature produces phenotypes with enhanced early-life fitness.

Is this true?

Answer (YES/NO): NO